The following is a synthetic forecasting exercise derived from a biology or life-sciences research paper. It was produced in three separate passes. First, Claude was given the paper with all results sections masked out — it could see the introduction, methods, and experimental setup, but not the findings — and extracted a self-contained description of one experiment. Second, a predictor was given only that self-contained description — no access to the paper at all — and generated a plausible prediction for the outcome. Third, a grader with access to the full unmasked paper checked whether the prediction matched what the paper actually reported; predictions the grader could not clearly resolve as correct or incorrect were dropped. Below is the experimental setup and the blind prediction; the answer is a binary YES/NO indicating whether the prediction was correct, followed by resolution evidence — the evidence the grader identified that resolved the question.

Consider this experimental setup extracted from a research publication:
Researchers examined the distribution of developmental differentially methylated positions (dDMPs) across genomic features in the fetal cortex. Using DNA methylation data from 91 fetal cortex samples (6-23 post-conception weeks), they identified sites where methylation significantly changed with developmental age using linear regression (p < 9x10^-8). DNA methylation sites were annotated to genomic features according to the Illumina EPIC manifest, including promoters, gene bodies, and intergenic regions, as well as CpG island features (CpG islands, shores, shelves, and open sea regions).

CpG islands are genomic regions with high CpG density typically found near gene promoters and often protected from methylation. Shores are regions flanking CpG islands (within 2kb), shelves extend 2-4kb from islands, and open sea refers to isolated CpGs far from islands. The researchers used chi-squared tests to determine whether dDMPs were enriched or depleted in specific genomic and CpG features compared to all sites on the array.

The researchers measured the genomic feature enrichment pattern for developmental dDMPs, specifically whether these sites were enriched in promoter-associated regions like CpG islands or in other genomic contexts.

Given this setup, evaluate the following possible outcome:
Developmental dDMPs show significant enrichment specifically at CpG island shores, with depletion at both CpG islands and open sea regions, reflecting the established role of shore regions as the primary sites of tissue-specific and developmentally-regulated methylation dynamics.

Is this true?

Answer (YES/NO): NO